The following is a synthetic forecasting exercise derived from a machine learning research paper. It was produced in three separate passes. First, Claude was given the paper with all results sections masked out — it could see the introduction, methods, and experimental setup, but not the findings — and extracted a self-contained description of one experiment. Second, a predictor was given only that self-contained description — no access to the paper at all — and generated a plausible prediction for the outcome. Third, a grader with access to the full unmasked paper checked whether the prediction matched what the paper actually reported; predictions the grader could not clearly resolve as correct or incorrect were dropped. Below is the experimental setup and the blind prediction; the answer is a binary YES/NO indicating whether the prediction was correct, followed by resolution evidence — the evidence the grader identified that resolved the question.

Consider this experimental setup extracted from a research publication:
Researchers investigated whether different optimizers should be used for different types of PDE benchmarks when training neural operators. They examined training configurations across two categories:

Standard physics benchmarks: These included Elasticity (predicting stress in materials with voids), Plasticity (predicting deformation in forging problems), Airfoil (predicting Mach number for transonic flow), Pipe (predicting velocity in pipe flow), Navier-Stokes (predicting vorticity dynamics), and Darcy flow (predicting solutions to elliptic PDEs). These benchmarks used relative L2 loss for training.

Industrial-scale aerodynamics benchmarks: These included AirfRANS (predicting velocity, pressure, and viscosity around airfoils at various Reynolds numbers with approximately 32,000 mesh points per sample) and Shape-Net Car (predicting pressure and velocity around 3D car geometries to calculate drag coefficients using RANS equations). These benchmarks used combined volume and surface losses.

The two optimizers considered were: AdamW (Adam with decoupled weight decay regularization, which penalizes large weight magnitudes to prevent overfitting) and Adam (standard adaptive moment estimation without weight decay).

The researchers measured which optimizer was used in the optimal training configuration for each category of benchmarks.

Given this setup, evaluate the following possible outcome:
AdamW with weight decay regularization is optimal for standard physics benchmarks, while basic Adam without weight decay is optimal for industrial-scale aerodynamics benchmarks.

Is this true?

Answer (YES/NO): YES